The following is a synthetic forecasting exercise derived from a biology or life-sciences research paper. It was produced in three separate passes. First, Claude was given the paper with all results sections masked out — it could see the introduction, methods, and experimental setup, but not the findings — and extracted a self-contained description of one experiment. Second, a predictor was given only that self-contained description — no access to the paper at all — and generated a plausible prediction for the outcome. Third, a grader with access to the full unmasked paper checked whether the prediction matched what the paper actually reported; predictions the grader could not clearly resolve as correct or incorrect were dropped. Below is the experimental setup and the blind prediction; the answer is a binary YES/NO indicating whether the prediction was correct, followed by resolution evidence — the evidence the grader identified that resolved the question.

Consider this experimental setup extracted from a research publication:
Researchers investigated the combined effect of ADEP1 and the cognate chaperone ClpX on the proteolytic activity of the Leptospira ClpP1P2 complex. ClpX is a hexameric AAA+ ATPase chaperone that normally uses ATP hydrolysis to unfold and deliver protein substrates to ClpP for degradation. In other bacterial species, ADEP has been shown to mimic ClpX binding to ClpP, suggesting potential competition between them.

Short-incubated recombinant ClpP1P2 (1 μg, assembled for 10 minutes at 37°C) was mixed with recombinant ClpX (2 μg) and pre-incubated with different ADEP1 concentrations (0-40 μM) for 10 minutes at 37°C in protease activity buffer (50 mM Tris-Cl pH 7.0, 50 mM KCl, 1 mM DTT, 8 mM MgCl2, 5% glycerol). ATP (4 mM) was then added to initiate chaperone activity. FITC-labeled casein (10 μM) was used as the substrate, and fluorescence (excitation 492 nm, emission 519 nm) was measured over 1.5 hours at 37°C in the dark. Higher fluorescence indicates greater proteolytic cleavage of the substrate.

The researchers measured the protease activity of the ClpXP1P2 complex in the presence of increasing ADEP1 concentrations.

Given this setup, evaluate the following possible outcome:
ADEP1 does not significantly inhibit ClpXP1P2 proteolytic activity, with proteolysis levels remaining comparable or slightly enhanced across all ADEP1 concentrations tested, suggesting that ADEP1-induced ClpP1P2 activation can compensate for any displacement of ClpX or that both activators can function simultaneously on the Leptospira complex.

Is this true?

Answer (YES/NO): NO